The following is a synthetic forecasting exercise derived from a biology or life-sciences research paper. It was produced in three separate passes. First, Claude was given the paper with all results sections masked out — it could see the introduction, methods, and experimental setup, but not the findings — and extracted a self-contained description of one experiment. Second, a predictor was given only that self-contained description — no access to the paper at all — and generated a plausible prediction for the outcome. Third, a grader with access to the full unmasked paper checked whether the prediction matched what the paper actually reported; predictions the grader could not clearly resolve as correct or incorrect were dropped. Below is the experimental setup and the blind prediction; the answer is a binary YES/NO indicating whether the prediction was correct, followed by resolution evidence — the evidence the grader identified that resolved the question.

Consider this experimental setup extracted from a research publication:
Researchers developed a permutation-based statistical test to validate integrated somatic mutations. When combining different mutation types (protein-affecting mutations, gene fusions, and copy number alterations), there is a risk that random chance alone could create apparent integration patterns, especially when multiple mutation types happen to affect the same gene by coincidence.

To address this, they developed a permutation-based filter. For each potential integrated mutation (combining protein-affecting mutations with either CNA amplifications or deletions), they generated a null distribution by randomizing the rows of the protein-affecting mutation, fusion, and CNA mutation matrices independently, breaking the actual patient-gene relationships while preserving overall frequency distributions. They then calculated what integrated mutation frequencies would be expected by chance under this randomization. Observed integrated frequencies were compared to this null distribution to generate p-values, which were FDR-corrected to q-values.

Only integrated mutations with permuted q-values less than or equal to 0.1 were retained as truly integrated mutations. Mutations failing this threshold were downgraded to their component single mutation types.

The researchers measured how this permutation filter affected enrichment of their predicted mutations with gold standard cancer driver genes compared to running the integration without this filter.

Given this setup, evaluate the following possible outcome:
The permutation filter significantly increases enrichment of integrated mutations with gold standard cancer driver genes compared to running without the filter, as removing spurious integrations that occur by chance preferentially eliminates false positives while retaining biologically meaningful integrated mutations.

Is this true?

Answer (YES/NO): NO